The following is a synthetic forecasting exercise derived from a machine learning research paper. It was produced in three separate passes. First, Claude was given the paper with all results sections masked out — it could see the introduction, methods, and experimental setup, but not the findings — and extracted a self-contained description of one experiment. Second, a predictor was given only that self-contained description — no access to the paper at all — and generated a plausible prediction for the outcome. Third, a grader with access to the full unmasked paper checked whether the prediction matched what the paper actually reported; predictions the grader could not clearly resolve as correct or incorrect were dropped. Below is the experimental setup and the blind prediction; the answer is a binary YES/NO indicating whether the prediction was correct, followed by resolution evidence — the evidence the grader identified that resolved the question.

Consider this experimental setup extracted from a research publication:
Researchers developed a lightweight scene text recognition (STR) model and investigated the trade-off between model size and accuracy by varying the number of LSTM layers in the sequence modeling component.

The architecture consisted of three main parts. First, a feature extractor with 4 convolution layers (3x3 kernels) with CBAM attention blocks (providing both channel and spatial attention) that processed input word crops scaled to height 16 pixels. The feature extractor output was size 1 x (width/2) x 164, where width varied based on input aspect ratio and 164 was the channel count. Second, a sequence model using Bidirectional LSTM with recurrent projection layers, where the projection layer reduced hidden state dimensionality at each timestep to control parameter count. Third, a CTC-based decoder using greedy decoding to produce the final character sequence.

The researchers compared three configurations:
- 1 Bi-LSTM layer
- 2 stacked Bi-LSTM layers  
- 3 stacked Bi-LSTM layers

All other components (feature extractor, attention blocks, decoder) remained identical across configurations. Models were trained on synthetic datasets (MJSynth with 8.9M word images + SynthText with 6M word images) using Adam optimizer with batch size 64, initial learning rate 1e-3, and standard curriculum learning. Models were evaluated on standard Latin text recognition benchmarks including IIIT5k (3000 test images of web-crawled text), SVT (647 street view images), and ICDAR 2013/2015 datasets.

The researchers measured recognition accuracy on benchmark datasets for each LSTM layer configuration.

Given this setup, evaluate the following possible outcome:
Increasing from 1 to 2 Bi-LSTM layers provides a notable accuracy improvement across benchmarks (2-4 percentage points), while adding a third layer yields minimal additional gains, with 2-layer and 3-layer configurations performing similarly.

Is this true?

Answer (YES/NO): NO